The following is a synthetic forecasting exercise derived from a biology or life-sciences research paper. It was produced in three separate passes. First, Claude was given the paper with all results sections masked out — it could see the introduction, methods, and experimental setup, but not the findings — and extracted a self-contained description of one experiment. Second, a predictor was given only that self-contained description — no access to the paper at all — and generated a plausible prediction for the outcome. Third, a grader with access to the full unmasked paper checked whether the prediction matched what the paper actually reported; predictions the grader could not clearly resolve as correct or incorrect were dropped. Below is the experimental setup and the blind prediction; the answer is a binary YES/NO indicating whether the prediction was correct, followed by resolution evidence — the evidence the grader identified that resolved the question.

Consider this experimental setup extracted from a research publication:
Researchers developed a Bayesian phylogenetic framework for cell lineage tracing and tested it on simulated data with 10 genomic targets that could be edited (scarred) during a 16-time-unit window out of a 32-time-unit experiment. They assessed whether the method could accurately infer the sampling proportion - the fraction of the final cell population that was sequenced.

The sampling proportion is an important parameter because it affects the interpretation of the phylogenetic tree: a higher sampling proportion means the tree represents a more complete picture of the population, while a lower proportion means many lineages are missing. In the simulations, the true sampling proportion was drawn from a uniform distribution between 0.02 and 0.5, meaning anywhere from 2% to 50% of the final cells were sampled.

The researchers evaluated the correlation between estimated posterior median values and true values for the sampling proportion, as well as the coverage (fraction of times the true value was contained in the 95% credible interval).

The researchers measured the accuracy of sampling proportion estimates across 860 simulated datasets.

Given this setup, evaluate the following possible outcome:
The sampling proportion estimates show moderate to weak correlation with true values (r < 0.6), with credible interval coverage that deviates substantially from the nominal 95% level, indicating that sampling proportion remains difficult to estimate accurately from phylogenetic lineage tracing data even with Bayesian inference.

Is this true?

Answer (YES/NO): NO